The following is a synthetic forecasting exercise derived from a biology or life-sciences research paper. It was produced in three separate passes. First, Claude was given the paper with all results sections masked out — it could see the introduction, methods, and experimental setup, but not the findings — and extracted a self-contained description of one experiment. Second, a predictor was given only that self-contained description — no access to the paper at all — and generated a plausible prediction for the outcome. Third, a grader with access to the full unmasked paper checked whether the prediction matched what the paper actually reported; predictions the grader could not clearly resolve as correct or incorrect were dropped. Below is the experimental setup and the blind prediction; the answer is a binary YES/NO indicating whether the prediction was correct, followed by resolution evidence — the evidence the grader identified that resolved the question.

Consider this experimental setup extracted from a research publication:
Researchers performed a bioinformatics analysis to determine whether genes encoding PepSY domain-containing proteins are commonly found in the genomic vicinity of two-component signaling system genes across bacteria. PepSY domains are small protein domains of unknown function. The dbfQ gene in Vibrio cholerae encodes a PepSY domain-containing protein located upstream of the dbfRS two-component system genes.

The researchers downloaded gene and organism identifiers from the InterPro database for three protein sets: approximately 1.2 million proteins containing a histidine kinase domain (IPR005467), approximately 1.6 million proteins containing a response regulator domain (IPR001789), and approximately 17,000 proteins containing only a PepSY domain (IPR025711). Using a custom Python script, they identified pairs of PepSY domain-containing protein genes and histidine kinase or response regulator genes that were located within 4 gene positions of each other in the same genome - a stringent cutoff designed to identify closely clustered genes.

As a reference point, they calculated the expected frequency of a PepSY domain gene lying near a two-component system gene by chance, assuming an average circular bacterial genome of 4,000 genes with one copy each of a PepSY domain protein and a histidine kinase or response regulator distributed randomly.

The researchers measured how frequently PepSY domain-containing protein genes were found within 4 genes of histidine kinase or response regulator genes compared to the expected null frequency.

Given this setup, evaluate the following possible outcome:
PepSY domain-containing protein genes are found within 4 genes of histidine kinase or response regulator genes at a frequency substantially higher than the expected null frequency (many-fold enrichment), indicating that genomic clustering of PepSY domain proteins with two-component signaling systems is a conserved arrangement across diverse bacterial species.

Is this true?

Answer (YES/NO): YES